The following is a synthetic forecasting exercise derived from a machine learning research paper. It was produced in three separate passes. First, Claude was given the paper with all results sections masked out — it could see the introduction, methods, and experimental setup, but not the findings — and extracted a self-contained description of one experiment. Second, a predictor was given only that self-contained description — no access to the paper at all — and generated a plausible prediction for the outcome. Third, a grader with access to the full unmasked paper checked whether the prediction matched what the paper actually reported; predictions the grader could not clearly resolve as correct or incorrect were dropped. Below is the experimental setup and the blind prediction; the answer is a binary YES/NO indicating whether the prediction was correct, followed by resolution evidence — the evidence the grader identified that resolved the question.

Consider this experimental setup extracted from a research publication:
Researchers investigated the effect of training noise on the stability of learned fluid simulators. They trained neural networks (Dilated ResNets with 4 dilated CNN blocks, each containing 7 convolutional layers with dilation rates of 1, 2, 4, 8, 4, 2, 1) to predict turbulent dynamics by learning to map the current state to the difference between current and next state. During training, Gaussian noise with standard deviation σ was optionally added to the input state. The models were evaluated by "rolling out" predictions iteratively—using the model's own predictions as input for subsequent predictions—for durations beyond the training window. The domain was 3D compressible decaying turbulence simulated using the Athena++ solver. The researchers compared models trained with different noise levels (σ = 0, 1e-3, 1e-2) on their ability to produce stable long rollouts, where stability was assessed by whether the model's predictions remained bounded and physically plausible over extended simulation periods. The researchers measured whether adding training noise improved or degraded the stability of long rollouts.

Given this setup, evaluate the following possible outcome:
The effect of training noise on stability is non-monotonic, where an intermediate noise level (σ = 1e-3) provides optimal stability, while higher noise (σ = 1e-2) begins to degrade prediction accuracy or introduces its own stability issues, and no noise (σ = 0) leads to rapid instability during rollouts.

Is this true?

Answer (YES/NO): NO